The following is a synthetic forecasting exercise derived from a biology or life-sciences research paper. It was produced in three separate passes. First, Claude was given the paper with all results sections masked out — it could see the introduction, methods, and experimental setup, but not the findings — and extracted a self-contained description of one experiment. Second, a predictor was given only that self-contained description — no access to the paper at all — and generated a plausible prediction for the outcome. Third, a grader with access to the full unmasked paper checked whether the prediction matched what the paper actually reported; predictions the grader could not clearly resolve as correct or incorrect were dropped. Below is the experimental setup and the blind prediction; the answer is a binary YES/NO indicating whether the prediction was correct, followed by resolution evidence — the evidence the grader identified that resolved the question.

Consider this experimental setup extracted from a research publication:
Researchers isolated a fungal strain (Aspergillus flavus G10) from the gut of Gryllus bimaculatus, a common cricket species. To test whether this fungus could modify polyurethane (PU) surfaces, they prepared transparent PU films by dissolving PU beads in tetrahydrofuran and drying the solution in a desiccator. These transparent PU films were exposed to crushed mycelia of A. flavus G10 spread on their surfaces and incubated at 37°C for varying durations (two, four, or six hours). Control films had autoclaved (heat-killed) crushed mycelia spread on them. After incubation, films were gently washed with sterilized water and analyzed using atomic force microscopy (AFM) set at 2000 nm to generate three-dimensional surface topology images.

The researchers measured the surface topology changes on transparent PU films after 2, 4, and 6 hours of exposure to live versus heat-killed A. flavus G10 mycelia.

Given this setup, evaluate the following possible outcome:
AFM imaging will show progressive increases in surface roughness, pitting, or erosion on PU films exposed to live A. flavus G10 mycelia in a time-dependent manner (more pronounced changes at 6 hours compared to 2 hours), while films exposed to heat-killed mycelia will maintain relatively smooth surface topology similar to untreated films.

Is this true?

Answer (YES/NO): YES